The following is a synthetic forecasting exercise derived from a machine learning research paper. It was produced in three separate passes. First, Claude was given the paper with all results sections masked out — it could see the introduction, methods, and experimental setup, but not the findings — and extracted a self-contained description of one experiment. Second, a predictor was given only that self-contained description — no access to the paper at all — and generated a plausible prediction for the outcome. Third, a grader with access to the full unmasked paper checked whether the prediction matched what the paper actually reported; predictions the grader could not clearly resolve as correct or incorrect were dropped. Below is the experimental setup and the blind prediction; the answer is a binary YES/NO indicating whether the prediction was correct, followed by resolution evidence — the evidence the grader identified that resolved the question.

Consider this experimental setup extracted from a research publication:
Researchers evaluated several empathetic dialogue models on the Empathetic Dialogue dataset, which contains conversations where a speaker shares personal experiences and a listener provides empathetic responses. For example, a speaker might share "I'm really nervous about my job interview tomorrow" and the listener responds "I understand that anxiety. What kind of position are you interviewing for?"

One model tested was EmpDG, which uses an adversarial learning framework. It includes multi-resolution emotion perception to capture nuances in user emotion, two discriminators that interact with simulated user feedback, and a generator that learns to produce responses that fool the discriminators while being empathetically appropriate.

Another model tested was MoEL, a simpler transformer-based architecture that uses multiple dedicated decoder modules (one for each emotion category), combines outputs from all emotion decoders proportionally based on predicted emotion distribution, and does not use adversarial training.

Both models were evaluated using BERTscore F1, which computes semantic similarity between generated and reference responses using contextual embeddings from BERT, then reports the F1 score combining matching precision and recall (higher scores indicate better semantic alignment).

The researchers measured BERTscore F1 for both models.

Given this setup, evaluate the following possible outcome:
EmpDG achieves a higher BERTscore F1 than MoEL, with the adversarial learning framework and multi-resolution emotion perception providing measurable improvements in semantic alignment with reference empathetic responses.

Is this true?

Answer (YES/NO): NO